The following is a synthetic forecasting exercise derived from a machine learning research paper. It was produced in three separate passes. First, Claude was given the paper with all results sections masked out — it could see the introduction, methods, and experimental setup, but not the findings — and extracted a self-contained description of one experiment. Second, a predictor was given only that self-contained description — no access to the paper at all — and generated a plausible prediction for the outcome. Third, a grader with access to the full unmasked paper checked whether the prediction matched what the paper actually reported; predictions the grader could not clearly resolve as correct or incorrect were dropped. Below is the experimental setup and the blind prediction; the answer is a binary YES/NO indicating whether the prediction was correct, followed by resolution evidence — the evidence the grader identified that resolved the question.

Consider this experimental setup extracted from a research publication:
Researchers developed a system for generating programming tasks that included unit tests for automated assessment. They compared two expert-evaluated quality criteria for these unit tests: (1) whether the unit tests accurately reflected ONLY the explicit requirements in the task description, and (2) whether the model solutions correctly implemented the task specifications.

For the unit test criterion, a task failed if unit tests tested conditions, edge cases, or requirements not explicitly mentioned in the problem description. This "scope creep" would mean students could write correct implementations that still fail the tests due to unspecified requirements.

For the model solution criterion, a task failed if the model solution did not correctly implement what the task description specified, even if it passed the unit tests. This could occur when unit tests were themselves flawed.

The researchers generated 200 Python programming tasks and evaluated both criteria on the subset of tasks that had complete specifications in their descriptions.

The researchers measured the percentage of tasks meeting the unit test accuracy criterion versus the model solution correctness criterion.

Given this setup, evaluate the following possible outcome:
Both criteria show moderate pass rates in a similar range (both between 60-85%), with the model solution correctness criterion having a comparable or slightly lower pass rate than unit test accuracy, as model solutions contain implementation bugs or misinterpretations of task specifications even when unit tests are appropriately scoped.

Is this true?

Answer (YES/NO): NO